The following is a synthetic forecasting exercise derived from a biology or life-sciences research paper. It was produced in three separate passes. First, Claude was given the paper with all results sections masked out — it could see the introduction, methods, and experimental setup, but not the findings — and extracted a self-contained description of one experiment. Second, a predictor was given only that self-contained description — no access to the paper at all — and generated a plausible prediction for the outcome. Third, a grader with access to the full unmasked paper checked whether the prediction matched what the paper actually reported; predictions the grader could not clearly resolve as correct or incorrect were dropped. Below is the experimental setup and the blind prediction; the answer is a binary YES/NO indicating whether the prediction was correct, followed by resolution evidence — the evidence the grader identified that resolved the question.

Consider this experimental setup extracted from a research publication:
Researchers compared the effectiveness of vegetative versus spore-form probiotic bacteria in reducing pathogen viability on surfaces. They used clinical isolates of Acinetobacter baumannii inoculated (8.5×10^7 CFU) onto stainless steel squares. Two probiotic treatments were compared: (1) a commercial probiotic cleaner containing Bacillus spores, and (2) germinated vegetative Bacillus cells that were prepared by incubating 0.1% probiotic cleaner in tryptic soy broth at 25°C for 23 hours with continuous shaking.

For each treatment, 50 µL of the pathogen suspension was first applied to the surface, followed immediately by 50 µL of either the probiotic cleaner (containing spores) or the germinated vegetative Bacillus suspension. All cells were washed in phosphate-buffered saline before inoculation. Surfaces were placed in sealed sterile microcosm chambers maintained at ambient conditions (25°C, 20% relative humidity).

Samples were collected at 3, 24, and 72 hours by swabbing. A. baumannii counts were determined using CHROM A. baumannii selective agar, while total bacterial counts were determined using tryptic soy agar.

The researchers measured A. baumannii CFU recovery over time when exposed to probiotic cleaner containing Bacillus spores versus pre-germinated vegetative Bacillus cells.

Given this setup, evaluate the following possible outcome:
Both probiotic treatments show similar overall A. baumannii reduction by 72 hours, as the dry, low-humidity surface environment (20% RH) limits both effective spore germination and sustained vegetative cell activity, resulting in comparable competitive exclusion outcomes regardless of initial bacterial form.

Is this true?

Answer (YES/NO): NO